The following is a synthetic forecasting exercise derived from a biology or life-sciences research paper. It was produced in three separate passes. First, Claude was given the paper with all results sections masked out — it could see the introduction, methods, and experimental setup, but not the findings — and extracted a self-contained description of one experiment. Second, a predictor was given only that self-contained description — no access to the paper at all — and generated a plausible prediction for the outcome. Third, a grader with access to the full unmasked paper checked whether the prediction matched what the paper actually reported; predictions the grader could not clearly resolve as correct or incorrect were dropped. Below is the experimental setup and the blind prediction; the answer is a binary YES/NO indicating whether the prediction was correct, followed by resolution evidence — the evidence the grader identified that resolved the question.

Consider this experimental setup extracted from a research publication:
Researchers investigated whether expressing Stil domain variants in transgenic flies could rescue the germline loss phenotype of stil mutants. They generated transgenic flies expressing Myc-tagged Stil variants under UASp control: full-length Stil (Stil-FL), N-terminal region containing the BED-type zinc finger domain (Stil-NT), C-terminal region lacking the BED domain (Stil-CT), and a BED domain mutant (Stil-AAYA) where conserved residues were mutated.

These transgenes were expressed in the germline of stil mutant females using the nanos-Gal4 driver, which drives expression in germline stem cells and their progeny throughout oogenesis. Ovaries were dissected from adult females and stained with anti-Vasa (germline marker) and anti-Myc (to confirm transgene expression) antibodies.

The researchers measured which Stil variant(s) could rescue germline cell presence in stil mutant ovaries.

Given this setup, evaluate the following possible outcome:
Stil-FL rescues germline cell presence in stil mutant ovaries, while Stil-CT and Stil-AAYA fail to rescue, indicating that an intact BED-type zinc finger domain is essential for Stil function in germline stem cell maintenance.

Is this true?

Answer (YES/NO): YES